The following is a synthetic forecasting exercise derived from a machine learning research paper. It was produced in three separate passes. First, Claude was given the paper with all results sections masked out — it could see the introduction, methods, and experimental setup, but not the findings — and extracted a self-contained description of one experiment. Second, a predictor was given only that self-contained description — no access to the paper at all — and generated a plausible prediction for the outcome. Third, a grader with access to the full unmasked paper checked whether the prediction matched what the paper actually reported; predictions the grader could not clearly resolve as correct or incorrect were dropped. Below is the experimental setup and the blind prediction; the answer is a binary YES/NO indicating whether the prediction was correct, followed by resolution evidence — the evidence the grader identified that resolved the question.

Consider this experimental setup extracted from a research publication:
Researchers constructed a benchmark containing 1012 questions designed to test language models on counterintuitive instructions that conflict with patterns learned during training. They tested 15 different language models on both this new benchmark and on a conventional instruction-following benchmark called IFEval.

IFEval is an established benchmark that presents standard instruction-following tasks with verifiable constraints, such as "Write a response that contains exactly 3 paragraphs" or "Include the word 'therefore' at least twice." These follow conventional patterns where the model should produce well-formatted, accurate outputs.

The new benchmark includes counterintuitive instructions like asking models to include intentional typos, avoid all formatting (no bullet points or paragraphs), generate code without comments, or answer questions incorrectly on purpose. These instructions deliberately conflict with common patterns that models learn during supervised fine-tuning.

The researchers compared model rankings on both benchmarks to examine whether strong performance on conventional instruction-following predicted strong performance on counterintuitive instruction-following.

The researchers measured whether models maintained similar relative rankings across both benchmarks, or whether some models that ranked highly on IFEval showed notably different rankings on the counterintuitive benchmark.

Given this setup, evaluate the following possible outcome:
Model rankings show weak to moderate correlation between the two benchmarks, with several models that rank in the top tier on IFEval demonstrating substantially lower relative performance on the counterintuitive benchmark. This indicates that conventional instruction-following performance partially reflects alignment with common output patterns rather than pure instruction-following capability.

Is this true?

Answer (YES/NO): YES